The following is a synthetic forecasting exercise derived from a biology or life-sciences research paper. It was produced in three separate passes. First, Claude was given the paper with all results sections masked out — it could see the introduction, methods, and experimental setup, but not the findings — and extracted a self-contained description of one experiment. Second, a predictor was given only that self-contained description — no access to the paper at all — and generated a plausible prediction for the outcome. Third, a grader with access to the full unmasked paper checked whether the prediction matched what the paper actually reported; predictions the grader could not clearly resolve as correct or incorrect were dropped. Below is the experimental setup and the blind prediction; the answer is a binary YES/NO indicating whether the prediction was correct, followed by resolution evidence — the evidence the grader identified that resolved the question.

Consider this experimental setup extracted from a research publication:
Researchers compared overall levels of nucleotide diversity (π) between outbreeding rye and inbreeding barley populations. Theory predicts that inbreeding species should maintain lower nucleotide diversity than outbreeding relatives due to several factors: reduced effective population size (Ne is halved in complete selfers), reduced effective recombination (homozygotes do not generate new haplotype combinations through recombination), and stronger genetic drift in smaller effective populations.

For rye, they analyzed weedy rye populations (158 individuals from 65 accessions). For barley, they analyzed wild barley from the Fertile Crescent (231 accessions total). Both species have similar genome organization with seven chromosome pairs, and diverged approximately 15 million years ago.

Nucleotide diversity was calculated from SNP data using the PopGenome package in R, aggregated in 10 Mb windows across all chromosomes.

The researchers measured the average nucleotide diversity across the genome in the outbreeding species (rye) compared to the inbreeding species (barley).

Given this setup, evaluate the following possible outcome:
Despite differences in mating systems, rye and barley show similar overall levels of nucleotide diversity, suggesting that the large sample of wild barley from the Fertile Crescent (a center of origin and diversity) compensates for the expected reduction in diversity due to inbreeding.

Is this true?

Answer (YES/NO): NO